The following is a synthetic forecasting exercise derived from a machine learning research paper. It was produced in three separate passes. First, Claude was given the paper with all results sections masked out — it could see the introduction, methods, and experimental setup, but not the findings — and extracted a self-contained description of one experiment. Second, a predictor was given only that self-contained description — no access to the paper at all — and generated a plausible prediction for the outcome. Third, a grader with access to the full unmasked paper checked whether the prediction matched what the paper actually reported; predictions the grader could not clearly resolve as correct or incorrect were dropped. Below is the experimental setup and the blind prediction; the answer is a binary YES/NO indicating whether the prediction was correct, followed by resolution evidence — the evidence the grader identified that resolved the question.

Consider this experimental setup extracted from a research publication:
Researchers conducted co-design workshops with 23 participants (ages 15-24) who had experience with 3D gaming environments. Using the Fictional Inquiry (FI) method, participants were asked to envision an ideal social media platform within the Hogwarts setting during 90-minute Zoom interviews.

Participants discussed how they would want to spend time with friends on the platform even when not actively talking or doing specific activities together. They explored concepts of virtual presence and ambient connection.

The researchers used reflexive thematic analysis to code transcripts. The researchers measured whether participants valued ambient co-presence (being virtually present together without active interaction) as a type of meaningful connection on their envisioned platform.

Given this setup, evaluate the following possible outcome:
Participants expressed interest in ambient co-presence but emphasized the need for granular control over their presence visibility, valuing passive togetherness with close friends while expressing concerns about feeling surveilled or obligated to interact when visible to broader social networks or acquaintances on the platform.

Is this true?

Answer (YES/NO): NO